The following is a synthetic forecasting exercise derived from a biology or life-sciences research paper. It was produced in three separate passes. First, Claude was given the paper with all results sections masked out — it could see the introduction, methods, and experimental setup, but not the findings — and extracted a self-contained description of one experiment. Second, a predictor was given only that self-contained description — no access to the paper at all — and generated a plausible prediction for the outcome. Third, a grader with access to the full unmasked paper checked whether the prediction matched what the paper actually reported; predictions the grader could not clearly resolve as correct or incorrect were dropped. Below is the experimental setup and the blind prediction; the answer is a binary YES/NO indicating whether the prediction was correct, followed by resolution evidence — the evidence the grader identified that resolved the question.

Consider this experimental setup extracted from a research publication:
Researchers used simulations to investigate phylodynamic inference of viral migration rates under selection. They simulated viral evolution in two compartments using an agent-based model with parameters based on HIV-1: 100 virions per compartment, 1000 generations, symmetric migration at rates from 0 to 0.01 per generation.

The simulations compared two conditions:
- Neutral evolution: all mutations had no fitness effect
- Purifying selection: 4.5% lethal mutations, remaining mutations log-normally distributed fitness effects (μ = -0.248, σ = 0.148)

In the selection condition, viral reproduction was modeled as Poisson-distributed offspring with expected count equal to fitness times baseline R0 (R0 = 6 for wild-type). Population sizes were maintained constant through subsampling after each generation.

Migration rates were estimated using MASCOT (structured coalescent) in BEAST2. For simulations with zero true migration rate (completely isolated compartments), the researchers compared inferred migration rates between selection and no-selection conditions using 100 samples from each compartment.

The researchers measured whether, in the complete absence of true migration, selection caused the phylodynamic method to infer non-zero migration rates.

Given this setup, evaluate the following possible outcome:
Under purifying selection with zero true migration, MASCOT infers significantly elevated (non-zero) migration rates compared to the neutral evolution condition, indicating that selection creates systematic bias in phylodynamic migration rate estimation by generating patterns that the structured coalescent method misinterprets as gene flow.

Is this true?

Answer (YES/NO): YES